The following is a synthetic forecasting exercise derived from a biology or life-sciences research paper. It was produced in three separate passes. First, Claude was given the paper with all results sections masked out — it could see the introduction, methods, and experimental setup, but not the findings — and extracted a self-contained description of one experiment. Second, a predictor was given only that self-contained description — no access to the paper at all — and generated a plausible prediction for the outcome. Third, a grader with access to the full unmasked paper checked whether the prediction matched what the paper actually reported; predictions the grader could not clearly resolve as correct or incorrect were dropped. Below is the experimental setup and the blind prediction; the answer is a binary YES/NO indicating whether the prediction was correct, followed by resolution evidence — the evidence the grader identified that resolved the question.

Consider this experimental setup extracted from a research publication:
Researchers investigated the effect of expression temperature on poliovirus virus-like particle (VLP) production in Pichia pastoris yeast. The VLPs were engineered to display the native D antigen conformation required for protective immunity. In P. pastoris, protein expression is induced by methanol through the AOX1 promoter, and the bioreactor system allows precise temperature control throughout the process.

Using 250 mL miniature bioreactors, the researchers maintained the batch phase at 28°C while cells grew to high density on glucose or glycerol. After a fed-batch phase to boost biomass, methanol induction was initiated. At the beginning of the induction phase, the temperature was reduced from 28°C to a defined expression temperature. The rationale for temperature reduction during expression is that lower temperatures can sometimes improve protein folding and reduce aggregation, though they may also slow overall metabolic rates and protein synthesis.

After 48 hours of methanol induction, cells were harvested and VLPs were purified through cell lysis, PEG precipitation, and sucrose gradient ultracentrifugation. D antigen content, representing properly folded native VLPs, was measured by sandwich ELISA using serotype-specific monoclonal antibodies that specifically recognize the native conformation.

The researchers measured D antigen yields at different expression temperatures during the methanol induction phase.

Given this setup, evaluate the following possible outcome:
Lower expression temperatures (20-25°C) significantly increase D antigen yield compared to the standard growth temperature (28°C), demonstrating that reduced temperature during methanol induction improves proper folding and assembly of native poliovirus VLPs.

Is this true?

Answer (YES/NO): NO